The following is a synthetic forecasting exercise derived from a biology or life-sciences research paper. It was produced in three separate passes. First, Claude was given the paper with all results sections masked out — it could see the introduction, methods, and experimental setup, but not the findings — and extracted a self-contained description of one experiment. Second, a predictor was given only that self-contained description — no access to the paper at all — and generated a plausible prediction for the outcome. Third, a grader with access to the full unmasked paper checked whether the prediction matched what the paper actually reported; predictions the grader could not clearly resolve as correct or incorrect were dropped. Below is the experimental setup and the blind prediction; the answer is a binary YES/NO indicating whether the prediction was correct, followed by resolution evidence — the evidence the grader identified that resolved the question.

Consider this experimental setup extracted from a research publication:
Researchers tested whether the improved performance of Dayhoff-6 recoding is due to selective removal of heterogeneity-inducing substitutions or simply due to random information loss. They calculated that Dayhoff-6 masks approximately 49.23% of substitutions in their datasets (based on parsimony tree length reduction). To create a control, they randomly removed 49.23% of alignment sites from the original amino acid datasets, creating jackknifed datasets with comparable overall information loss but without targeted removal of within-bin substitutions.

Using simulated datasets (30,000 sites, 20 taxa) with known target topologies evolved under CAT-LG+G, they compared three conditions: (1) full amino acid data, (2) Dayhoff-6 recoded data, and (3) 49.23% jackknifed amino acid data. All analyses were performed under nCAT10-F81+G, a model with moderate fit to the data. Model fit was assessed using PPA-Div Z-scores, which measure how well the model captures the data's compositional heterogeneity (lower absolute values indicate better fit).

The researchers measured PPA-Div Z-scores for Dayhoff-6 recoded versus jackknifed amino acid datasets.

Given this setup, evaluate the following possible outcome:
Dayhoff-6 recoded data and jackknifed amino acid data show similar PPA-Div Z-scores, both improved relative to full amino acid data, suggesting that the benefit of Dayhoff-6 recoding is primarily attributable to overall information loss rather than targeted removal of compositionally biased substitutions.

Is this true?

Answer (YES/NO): NO